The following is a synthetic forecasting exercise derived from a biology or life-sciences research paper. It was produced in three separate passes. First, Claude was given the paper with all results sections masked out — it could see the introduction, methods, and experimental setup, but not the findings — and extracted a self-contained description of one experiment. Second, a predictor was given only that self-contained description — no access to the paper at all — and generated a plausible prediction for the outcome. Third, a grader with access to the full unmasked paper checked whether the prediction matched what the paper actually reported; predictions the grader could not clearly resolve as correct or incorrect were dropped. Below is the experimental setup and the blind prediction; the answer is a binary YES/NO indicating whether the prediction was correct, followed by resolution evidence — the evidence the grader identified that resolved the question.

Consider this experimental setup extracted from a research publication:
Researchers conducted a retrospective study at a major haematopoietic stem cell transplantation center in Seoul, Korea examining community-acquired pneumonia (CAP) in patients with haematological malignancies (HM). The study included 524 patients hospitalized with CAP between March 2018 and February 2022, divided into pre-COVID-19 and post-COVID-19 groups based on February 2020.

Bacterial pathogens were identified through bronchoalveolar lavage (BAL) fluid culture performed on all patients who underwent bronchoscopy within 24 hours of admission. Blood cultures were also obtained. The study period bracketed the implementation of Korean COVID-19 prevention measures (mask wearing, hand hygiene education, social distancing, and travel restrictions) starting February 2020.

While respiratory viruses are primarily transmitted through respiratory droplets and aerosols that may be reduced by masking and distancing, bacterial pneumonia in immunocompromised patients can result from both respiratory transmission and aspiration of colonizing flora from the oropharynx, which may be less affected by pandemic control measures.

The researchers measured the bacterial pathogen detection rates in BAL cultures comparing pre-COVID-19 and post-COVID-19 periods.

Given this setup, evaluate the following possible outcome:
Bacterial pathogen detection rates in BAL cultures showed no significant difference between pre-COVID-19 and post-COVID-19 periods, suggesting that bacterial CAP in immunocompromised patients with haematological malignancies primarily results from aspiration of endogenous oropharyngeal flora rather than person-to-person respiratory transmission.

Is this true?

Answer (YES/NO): YES